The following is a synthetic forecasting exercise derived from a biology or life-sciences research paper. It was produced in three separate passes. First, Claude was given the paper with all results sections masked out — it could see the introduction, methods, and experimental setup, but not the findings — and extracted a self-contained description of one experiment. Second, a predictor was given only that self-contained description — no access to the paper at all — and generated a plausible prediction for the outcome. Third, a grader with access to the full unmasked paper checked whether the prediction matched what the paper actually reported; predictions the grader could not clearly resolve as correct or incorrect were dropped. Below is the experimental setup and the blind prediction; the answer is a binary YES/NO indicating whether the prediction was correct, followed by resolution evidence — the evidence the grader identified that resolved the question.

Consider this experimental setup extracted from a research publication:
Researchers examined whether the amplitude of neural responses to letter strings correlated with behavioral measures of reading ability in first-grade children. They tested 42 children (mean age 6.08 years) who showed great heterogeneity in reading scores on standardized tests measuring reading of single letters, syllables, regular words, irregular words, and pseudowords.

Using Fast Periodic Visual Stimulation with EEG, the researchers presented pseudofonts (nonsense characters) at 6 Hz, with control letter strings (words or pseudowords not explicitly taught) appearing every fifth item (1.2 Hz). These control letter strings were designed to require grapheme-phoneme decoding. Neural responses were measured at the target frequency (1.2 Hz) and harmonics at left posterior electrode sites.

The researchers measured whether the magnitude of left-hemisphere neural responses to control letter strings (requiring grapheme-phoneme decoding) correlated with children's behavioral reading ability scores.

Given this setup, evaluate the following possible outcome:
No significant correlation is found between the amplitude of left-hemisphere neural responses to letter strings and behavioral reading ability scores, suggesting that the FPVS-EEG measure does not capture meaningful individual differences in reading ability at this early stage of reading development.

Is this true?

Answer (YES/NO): NO